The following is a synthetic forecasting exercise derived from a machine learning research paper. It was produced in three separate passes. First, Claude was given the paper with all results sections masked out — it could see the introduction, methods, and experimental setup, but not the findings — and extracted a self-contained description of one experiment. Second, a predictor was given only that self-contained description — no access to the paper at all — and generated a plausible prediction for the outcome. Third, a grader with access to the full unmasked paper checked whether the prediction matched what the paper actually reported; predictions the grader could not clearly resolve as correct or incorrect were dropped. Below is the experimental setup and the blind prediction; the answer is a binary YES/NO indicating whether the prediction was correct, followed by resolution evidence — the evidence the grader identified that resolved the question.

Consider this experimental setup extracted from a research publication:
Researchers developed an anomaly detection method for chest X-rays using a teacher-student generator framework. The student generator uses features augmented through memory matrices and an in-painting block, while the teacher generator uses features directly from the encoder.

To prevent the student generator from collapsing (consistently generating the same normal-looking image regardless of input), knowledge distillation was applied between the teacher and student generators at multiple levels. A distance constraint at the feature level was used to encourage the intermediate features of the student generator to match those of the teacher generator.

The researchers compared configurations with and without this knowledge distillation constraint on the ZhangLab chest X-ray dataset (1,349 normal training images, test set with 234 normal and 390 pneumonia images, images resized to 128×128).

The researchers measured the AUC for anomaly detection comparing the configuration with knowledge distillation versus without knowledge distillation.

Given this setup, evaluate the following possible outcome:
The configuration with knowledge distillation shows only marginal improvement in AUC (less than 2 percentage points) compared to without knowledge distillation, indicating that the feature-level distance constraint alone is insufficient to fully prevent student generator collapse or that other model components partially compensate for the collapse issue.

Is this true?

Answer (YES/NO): NO